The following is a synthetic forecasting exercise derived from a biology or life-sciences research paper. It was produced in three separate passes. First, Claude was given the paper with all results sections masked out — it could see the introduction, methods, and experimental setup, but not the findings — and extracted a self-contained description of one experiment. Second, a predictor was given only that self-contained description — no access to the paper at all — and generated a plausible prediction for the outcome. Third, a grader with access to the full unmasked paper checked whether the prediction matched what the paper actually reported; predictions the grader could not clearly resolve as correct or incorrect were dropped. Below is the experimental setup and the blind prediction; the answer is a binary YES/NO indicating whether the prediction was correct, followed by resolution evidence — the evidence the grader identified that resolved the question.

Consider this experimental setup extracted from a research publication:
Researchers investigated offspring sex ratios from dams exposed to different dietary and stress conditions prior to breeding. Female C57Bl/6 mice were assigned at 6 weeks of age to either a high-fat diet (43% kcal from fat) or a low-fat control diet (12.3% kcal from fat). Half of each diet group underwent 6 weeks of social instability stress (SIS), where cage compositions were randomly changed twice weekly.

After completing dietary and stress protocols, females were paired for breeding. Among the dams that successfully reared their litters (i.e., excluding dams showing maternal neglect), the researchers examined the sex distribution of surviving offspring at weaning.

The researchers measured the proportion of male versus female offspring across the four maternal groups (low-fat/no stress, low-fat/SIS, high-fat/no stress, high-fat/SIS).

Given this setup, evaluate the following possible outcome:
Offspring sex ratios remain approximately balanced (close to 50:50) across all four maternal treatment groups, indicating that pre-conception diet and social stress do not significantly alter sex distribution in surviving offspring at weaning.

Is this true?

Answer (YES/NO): NO